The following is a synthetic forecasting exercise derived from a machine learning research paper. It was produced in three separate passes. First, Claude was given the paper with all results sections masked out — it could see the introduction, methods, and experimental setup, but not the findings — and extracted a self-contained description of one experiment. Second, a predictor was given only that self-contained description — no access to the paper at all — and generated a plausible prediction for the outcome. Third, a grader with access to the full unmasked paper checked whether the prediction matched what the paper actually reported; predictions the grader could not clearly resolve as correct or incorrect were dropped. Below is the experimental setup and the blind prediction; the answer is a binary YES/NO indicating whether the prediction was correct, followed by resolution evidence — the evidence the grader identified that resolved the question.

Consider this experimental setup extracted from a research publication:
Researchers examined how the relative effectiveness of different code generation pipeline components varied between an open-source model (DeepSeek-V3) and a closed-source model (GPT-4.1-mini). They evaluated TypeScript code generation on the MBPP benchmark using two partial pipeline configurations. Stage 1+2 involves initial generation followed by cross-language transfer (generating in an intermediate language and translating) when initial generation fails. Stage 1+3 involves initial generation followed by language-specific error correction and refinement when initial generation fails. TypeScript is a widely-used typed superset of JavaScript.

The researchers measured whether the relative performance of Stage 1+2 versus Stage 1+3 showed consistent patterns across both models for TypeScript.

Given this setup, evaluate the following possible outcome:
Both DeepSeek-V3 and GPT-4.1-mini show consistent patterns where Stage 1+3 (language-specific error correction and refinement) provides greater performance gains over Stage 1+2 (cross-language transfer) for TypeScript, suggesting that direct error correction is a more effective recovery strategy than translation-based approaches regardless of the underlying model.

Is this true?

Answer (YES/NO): NO